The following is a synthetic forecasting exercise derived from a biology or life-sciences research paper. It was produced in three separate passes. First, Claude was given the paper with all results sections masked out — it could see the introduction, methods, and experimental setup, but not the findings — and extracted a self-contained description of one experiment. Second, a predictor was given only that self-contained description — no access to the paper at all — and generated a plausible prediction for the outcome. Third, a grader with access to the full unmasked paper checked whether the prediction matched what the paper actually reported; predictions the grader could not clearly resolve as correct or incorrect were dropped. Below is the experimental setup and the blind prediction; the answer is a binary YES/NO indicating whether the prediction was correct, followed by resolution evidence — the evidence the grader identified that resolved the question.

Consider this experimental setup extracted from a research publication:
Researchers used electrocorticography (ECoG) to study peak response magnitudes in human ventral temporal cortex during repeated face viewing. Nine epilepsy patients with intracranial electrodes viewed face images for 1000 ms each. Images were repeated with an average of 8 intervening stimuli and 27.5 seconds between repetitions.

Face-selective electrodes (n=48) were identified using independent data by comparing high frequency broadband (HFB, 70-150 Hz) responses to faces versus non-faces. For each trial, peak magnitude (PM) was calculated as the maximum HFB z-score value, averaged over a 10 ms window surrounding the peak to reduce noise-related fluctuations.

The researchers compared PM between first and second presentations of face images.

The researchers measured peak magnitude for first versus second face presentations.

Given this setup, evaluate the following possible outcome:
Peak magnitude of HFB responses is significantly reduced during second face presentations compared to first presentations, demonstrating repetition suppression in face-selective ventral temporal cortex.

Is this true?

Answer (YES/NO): YES